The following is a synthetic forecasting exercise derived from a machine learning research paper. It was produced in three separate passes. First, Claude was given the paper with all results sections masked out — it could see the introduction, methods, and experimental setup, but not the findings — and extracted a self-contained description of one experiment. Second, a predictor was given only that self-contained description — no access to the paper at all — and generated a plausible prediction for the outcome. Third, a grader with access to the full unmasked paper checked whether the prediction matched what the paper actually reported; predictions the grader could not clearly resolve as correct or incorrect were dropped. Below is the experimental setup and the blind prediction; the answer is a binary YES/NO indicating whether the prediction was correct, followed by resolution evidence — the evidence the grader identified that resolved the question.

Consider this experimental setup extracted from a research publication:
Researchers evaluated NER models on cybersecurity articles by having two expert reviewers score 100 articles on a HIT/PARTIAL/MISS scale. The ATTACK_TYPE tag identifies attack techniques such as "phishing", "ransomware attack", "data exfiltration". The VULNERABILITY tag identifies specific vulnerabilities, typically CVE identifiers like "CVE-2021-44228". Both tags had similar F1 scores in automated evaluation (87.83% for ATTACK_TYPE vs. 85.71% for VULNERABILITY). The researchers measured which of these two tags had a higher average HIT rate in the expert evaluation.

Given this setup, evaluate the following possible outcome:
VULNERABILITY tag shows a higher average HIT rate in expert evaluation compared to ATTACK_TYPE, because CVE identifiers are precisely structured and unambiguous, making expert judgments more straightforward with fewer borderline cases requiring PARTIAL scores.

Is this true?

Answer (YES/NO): NO